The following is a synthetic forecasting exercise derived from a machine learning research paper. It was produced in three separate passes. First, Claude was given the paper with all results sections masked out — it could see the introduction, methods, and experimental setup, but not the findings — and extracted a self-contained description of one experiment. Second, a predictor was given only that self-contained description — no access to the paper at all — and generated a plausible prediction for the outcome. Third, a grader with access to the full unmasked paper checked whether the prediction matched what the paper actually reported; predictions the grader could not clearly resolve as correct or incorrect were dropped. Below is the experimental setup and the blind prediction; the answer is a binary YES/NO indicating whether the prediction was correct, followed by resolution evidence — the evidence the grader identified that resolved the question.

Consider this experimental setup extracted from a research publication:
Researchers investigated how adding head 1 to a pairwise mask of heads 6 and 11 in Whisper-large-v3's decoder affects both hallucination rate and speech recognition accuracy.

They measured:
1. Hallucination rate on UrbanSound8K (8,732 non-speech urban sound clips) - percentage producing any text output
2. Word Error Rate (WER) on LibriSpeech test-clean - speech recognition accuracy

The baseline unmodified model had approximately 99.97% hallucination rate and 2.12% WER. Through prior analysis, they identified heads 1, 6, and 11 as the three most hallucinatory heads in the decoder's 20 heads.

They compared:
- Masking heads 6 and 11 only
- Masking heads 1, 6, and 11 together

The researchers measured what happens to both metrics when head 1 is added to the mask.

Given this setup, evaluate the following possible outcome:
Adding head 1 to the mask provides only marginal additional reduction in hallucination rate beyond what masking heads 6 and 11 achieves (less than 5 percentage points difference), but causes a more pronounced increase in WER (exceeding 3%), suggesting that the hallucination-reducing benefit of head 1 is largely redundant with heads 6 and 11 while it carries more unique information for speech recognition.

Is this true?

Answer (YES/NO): NO